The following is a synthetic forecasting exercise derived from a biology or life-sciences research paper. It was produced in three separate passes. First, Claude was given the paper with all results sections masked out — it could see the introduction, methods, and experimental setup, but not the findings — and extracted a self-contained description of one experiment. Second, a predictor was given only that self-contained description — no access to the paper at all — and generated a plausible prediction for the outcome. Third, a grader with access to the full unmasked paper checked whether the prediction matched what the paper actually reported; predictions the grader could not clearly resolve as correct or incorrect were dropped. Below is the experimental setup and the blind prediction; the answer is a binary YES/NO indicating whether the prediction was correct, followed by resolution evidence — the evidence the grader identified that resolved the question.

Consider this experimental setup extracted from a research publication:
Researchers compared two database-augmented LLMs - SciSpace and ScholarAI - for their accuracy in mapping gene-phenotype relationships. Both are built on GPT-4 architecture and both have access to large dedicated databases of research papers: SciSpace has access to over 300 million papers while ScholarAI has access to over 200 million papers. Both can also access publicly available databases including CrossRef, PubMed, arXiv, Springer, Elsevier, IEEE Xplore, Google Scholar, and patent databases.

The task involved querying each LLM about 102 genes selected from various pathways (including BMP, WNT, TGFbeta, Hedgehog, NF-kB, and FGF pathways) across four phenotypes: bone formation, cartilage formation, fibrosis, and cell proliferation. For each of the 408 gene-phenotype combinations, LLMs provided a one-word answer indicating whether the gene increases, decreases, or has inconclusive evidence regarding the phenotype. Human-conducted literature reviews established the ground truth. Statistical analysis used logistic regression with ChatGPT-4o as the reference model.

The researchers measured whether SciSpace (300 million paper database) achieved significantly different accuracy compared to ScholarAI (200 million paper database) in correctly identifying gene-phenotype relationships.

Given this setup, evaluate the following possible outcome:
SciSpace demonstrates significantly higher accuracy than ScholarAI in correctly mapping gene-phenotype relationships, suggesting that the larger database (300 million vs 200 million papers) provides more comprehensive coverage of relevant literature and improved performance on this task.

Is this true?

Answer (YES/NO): NO